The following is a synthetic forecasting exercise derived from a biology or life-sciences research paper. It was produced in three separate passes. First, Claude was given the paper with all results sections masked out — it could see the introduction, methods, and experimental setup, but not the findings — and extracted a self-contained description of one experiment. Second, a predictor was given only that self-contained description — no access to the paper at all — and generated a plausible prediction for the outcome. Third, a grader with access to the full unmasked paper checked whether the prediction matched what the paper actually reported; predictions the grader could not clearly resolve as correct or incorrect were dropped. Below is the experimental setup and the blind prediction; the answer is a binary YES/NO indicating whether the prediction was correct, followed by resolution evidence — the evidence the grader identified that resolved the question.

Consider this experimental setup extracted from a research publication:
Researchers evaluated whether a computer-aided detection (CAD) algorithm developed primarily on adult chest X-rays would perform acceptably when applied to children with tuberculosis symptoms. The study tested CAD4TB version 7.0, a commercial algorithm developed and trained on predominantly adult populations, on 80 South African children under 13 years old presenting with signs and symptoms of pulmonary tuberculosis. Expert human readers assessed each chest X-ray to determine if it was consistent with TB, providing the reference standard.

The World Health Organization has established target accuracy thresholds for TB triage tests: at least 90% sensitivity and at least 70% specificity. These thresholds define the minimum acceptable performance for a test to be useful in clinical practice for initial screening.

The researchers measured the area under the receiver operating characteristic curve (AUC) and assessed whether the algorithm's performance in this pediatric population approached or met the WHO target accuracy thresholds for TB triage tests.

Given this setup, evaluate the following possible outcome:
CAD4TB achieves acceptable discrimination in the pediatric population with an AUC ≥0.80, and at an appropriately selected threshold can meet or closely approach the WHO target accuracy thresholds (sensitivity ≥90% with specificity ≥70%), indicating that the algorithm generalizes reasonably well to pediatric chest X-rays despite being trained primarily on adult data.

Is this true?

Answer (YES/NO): NO